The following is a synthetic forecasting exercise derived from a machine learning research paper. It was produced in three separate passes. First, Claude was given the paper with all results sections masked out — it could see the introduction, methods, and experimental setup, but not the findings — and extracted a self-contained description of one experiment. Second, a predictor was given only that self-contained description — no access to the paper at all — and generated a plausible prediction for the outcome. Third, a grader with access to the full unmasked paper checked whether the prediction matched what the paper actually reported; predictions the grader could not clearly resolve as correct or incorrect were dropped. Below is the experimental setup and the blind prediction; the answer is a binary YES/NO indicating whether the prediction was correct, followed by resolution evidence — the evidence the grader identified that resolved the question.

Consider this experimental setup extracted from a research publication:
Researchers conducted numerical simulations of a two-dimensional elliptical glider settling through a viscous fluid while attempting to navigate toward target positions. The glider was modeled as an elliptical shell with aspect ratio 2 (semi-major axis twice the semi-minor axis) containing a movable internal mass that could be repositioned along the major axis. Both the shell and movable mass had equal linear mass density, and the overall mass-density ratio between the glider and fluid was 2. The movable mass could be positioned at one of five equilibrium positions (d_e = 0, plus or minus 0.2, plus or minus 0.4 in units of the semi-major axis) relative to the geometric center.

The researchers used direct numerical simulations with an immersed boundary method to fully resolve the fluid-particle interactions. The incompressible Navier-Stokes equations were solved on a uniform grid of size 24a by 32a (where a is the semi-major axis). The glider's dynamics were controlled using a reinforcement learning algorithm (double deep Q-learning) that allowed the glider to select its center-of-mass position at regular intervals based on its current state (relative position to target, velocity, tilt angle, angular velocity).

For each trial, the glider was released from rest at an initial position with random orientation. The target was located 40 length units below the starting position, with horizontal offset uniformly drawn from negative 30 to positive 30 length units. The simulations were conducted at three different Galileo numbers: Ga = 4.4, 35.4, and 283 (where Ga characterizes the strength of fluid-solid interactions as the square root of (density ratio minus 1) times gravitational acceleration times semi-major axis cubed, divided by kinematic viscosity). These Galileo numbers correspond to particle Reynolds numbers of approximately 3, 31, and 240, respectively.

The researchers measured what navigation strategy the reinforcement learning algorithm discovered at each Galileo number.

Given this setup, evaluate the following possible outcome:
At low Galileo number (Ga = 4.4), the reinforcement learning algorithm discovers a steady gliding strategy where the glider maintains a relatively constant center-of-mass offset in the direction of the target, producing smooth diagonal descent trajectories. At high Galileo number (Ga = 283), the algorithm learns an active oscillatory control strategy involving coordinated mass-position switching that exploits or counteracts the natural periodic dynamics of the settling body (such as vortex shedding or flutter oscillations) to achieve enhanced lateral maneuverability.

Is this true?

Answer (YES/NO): NO